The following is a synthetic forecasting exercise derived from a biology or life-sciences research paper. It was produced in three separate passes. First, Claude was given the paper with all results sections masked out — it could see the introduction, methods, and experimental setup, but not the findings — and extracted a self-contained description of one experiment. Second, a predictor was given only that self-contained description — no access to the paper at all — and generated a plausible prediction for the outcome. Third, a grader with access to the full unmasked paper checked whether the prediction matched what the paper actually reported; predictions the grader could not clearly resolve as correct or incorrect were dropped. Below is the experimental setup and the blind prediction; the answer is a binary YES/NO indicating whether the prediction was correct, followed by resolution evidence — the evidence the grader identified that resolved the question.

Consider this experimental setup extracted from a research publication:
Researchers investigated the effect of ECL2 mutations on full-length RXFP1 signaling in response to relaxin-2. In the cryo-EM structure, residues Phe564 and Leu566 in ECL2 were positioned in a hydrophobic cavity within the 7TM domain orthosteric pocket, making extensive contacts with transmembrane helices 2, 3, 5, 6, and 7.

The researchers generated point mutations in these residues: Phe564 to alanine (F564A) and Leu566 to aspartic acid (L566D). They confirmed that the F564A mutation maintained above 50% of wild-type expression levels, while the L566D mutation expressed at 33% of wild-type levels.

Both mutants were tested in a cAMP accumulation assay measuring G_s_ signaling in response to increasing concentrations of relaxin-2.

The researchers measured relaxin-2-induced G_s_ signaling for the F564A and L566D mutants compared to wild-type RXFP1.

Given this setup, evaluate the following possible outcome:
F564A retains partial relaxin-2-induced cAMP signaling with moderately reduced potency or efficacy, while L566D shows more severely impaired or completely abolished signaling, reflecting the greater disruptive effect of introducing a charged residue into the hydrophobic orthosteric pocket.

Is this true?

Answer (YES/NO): NO